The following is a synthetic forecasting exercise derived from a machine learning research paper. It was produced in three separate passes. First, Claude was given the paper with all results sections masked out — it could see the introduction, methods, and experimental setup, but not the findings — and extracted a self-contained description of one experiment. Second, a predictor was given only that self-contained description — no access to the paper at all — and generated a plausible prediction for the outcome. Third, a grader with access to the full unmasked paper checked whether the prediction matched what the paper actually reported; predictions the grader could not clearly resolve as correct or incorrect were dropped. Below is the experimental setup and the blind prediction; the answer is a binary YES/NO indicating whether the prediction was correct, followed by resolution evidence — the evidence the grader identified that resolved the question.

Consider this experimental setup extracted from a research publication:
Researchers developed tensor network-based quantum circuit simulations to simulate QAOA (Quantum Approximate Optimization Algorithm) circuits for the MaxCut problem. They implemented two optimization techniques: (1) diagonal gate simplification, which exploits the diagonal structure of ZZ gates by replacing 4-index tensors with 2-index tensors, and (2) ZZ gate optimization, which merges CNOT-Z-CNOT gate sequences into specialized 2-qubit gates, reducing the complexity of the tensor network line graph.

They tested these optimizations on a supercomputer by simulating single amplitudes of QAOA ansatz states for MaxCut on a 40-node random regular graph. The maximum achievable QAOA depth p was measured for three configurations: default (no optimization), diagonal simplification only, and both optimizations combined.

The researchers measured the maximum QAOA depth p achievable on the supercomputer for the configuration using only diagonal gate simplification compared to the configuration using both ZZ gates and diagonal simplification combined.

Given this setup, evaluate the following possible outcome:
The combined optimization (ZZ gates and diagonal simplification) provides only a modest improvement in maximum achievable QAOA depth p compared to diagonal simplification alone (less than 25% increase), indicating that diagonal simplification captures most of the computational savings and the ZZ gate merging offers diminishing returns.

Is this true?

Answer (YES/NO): NO